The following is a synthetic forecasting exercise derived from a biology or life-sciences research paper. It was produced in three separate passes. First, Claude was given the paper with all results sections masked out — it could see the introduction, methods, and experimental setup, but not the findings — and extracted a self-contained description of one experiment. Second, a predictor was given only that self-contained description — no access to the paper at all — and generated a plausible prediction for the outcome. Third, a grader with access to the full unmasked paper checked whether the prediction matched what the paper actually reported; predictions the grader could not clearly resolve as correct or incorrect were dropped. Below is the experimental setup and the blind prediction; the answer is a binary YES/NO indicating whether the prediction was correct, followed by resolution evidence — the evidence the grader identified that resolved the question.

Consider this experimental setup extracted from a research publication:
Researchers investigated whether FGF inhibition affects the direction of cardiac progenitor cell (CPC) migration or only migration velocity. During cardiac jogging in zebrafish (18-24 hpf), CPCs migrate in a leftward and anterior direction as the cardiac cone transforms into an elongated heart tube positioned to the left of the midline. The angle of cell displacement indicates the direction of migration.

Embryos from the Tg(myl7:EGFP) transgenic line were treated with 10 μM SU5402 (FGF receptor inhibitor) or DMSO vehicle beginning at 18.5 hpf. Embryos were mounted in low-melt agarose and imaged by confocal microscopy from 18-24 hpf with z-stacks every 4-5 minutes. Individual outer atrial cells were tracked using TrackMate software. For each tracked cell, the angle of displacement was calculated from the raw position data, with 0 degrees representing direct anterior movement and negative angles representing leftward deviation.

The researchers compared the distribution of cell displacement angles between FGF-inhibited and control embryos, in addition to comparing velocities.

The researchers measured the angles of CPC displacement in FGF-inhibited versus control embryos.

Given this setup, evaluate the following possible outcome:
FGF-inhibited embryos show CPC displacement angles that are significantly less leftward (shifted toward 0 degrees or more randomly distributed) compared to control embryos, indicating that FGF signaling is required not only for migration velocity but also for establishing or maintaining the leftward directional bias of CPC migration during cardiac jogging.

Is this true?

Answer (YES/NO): NO